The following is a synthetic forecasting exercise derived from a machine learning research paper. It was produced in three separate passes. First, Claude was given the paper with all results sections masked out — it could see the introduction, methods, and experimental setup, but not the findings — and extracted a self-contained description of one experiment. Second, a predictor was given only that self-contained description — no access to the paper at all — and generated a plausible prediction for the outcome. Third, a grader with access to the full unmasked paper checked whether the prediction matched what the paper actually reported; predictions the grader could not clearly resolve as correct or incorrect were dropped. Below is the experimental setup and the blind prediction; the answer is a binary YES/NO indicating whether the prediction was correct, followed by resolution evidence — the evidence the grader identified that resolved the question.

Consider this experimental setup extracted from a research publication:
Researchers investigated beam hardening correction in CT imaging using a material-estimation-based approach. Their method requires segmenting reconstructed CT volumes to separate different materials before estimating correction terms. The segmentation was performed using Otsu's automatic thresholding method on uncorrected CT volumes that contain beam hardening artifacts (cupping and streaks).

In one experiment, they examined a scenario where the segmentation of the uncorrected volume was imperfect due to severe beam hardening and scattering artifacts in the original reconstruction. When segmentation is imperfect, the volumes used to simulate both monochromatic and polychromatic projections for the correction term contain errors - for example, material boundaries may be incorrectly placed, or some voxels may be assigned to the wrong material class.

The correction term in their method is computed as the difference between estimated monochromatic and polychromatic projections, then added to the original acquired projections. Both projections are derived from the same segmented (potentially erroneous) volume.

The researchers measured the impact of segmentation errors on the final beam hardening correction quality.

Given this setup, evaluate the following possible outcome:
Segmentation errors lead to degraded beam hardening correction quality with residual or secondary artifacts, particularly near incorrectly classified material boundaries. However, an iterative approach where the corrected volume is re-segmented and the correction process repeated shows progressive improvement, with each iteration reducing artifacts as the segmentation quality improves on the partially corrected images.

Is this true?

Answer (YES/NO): NO